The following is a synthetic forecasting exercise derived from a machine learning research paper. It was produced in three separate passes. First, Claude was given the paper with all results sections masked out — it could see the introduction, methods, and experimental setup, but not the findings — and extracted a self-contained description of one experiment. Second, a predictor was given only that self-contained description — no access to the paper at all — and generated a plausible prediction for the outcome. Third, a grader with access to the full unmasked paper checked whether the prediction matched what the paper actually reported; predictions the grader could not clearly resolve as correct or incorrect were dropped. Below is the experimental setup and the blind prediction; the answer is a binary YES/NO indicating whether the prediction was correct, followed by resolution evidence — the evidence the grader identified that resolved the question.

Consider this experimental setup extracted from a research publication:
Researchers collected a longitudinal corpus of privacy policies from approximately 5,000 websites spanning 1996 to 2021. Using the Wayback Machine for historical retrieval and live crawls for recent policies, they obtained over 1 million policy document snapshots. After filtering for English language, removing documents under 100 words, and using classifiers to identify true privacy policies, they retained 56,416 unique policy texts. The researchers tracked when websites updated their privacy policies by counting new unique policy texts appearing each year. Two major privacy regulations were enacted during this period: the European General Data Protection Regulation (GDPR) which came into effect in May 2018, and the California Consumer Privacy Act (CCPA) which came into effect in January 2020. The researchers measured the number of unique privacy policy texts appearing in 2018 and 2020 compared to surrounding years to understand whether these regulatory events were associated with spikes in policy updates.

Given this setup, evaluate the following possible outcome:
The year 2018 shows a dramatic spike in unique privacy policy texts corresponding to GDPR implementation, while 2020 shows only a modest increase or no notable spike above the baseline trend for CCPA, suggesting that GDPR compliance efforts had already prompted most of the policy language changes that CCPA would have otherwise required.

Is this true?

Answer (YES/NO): NO